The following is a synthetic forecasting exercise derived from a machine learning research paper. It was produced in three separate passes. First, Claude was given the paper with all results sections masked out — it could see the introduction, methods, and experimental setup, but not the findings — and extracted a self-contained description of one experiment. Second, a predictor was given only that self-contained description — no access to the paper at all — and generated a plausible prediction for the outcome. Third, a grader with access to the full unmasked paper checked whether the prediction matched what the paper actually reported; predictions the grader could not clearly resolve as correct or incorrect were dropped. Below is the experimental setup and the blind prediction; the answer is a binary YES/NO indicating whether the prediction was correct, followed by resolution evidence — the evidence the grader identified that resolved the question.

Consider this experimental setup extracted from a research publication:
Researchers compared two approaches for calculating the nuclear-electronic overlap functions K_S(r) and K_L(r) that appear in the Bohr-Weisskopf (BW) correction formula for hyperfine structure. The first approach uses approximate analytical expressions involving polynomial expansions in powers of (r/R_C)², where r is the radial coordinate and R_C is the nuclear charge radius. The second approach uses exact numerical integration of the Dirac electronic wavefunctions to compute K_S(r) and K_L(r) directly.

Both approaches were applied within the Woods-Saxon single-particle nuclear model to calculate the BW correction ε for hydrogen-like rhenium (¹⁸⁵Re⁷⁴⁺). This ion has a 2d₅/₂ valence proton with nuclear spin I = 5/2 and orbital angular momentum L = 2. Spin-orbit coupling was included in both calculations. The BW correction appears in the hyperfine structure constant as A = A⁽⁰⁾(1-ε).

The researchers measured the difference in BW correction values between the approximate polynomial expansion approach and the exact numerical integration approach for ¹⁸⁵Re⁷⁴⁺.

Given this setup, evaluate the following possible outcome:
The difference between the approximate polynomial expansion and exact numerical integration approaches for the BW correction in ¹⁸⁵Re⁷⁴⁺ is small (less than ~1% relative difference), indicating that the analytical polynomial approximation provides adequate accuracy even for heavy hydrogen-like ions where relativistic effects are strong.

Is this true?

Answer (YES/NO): NO